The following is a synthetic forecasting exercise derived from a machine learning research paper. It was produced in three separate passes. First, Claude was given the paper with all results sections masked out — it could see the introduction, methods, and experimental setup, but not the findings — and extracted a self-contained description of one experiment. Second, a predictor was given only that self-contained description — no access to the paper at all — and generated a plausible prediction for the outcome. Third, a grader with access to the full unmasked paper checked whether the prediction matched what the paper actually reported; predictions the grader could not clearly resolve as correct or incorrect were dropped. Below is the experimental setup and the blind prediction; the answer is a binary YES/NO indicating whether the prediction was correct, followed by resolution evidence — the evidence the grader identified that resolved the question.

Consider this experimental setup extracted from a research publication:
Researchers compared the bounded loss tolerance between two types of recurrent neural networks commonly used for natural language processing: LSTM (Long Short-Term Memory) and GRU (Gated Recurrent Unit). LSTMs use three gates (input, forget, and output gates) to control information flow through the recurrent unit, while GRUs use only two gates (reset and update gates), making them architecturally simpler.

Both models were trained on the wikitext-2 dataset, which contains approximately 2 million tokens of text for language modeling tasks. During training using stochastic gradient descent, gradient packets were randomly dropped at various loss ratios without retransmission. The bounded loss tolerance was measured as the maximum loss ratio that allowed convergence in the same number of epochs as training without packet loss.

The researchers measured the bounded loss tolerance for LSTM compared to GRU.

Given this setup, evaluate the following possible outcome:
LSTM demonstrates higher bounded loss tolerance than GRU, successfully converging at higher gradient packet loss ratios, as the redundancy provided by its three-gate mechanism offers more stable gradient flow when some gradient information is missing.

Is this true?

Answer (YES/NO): NO